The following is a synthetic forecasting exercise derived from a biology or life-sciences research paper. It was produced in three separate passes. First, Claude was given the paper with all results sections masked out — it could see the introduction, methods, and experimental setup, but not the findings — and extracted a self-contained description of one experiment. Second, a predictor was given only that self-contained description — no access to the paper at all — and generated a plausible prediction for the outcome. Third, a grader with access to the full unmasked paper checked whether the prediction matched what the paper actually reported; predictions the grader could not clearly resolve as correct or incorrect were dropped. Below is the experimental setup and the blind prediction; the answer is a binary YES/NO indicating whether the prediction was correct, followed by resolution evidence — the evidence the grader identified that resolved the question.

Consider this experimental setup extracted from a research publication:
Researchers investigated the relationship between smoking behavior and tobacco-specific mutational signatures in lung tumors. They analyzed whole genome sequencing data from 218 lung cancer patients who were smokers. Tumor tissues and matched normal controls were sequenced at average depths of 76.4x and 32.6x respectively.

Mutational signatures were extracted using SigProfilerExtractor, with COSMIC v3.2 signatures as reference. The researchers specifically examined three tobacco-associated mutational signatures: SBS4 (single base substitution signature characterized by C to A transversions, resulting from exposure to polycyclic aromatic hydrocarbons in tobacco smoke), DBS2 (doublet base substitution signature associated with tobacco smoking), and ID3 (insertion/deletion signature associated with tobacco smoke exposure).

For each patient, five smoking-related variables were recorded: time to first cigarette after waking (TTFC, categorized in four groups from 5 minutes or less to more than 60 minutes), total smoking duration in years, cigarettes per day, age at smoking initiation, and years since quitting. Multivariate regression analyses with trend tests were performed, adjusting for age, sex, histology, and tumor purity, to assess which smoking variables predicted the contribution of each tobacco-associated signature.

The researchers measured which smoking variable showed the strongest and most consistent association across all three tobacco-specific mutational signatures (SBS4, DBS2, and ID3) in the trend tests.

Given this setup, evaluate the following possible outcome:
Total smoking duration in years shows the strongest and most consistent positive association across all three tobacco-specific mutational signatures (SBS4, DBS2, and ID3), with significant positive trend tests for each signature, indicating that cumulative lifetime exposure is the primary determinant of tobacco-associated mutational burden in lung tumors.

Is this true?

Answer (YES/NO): NO